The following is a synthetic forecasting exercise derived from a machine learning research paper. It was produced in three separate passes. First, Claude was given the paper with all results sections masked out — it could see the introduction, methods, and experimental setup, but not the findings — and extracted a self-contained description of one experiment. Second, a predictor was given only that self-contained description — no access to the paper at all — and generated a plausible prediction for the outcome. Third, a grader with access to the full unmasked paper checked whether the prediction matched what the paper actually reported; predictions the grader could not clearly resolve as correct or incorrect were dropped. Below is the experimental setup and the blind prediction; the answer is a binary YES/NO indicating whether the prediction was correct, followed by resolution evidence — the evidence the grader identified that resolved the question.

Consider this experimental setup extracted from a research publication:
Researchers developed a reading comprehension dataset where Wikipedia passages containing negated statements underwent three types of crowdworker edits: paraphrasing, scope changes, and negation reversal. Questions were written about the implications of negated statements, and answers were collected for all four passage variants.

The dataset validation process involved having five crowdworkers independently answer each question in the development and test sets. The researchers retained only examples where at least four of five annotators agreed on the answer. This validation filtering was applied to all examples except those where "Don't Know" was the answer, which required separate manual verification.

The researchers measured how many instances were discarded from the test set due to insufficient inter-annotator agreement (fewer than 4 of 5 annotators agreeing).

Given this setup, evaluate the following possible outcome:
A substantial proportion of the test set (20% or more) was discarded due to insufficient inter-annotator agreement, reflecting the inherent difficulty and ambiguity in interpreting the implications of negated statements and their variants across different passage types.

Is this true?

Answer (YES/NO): YES